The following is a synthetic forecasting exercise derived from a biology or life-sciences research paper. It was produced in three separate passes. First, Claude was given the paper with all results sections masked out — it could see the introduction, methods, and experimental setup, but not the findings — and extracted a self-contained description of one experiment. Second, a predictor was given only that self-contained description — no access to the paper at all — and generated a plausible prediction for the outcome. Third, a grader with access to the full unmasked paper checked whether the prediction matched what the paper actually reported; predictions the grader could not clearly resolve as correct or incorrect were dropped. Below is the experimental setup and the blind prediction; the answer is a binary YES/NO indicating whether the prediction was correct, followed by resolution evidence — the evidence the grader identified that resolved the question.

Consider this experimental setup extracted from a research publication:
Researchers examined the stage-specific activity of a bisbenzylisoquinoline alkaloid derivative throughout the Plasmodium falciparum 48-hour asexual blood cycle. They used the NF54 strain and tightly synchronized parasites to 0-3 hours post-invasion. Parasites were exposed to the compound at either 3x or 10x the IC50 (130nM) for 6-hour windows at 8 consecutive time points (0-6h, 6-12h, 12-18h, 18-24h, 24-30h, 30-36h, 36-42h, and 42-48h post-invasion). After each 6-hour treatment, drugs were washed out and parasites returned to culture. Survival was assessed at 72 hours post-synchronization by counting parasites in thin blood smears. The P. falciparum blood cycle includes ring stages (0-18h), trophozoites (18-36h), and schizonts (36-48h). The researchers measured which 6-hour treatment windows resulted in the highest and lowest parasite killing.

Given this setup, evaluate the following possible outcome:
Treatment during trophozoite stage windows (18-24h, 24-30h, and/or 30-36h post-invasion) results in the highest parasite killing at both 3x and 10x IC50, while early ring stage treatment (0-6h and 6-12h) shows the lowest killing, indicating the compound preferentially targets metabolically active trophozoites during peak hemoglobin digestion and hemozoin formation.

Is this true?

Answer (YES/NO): NO